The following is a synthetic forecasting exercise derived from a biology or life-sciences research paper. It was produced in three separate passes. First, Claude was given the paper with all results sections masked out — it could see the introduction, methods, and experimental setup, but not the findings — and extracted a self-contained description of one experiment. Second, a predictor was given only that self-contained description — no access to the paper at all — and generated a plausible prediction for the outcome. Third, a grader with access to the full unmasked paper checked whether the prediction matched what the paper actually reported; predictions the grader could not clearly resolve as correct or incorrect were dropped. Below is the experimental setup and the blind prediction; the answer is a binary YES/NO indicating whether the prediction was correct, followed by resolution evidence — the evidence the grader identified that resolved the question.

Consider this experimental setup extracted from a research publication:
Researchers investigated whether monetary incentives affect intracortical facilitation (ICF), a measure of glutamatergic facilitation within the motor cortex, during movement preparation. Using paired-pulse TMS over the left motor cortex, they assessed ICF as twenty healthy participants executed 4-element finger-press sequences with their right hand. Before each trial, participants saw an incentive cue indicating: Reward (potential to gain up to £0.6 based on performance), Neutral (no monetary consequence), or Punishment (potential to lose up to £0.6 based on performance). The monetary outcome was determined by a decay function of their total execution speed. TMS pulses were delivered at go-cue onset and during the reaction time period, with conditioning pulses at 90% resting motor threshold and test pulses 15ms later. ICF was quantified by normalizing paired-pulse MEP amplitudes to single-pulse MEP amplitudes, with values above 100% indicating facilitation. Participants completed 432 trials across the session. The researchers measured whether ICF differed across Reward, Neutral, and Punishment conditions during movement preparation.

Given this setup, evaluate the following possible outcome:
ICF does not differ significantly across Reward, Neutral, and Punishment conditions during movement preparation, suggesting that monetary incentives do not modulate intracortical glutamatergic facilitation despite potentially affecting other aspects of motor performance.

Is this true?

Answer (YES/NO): NO